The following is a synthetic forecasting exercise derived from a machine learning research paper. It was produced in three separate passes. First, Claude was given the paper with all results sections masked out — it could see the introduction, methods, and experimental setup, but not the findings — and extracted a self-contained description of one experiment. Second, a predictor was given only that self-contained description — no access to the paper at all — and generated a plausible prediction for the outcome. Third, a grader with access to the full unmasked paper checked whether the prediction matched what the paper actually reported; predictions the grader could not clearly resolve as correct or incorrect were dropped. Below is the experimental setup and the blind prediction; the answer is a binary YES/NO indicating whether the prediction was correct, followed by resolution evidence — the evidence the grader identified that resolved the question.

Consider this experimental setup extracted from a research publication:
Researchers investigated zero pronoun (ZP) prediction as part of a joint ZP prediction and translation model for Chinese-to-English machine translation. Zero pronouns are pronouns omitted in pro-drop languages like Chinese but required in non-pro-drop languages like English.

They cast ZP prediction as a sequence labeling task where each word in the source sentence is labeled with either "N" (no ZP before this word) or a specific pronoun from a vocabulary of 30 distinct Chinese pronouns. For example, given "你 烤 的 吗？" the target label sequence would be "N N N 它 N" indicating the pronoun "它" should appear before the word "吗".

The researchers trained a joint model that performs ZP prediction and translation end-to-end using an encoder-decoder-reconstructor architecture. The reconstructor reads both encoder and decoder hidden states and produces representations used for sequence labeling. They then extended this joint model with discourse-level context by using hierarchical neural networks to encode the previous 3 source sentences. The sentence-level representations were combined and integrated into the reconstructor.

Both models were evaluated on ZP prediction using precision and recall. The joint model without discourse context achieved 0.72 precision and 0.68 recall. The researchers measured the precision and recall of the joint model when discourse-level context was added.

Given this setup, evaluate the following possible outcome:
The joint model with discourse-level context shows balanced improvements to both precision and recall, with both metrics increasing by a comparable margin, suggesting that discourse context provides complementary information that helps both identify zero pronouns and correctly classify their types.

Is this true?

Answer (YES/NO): NO